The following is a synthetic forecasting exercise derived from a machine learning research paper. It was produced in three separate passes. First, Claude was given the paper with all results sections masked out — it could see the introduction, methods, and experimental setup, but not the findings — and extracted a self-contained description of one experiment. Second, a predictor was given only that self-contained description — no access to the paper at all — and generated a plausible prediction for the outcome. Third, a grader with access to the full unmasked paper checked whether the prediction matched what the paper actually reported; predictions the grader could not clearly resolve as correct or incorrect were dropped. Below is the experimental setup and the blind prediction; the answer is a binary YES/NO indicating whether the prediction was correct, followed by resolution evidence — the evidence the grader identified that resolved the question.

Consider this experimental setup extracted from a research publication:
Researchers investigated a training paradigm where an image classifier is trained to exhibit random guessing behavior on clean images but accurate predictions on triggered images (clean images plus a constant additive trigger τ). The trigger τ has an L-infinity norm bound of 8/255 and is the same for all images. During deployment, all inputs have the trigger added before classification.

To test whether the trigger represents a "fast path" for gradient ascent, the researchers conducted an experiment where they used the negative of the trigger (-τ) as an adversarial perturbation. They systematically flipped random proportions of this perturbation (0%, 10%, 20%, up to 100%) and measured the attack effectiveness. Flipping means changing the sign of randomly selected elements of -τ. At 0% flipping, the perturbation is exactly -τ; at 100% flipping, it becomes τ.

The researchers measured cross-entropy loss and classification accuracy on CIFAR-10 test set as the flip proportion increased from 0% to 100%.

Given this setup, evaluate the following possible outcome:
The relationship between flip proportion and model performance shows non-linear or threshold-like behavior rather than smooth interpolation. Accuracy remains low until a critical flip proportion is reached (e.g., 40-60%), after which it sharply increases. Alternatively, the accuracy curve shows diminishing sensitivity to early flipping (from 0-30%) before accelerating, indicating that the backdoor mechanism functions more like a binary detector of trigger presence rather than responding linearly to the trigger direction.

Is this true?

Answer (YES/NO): NO